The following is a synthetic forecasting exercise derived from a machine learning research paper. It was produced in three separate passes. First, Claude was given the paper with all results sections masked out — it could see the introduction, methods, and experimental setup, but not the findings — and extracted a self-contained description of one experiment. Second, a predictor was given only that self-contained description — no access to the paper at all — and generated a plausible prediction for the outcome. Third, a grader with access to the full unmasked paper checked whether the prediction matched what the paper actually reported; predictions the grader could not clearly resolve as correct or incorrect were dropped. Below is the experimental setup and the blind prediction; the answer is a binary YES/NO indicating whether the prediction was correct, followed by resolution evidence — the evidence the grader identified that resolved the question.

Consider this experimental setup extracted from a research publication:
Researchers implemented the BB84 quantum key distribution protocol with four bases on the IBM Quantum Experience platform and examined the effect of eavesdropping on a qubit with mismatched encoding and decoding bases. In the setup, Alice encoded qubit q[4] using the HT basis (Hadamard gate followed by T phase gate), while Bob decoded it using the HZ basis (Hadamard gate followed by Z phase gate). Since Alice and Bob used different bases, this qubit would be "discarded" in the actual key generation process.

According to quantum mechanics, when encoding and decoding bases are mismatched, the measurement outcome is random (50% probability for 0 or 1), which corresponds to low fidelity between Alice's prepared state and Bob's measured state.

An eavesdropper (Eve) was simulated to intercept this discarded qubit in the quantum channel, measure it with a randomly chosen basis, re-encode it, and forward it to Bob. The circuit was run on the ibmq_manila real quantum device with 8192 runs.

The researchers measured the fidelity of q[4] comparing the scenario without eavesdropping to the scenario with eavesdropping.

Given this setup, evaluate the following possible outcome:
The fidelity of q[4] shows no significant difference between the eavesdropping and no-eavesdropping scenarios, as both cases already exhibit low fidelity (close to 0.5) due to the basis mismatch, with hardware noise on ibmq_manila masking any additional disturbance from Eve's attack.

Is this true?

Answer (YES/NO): NO